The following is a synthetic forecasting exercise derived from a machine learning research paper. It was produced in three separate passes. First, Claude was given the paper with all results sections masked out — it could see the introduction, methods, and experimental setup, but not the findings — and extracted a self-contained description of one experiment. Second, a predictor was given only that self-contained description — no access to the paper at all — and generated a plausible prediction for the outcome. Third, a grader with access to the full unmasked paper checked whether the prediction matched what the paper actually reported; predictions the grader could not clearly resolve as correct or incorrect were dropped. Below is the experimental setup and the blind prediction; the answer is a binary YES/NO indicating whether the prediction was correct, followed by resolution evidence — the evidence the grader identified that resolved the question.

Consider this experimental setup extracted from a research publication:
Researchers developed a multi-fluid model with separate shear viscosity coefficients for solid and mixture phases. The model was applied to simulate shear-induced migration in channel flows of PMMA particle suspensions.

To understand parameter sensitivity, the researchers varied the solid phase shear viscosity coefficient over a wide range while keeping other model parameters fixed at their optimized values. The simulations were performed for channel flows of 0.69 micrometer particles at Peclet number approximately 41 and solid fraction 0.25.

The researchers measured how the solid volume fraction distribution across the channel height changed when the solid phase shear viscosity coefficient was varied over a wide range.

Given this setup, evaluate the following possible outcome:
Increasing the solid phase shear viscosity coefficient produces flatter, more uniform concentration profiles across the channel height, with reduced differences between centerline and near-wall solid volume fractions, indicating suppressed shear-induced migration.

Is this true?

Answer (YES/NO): NO